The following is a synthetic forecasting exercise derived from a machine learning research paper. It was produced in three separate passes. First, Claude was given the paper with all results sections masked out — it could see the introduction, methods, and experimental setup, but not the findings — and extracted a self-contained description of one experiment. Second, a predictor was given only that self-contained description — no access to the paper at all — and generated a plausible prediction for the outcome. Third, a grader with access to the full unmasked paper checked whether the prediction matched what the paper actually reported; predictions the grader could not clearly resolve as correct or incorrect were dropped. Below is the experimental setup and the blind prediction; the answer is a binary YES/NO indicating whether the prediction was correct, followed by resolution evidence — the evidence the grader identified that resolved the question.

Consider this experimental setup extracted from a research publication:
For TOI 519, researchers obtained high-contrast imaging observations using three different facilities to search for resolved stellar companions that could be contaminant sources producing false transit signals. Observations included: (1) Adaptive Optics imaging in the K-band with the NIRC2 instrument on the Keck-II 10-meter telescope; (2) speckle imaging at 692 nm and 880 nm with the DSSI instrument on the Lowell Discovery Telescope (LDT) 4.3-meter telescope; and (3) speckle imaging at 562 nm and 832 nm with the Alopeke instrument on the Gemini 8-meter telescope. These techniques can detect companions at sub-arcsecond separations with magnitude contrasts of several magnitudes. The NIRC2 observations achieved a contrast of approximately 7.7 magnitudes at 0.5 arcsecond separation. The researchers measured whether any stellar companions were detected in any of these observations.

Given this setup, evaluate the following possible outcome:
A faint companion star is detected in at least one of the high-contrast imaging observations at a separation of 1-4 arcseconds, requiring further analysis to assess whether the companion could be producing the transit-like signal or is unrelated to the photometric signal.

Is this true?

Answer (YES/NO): NO